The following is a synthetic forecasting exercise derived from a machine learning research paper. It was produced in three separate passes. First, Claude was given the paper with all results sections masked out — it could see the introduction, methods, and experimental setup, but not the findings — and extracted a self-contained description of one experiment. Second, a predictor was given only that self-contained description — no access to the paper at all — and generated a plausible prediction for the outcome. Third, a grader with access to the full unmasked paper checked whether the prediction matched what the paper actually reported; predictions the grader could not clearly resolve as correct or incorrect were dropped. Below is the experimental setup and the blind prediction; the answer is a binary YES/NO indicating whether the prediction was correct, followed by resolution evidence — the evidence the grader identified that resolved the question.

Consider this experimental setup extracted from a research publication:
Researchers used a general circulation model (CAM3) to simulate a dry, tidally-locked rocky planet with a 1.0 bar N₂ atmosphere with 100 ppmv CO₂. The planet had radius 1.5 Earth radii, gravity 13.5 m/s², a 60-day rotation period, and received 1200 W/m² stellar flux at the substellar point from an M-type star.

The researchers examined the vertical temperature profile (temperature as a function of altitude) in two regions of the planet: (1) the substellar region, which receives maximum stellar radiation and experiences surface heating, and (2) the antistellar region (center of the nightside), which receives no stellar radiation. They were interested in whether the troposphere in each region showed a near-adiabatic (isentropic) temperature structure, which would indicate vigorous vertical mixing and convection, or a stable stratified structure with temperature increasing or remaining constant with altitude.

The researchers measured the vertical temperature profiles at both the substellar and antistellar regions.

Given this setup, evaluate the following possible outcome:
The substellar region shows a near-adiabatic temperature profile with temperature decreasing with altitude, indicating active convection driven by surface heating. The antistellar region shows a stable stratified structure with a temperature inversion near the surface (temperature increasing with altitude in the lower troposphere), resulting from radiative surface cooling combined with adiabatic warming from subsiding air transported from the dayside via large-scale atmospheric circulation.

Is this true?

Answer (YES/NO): YES